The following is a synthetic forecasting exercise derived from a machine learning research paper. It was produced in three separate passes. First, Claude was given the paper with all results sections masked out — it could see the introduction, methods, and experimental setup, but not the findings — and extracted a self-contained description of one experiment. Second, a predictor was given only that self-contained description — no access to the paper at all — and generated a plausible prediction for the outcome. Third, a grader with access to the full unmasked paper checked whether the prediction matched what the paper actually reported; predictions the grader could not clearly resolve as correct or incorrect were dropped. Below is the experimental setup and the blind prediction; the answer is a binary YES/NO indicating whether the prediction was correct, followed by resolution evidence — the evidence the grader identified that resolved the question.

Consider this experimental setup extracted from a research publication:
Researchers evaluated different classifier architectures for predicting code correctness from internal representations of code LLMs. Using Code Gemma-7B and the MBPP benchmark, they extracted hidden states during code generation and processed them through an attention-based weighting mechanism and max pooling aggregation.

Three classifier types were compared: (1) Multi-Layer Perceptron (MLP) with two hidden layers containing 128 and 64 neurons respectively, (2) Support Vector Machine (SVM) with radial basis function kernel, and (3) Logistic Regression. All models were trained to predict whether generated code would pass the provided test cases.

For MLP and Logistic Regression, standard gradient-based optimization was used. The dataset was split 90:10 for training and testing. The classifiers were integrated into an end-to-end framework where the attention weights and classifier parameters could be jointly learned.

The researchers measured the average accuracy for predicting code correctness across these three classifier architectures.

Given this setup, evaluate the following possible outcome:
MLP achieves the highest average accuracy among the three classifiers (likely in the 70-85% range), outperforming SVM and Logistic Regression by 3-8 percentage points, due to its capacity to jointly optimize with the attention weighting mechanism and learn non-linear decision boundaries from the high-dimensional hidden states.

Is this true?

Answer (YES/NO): NO